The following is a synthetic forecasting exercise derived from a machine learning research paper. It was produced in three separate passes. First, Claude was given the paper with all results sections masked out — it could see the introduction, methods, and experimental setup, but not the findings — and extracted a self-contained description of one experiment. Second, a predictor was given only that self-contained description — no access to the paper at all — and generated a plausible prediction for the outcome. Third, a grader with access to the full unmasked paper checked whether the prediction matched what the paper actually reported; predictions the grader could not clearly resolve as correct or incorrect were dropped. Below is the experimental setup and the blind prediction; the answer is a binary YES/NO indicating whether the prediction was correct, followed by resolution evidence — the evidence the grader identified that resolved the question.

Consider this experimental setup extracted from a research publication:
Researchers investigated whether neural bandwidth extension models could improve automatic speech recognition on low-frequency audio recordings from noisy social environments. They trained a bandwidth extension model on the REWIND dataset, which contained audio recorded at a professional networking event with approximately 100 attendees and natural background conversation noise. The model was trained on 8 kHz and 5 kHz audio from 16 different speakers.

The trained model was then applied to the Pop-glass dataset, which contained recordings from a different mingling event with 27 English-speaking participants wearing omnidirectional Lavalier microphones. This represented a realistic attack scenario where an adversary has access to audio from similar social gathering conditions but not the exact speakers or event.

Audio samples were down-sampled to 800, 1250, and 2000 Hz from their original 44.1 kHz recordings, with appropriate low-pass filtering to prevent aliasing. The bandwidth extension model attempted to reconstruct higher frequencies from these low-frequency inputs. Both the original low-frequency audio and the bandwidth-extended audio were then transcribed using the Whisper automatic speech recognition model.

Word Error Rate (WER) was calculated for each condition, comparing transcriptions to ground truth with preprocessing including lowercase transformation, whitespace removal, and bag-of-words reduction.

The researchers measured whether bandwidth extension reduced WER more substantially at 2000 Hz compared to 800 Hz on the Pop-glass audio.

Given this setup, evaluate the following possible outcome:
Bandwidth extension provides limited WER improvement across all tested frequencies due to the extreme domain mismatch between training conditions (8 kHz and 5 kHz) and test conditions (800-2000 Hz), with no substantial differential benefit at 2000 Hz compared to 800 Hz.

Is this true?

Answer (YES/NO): NO